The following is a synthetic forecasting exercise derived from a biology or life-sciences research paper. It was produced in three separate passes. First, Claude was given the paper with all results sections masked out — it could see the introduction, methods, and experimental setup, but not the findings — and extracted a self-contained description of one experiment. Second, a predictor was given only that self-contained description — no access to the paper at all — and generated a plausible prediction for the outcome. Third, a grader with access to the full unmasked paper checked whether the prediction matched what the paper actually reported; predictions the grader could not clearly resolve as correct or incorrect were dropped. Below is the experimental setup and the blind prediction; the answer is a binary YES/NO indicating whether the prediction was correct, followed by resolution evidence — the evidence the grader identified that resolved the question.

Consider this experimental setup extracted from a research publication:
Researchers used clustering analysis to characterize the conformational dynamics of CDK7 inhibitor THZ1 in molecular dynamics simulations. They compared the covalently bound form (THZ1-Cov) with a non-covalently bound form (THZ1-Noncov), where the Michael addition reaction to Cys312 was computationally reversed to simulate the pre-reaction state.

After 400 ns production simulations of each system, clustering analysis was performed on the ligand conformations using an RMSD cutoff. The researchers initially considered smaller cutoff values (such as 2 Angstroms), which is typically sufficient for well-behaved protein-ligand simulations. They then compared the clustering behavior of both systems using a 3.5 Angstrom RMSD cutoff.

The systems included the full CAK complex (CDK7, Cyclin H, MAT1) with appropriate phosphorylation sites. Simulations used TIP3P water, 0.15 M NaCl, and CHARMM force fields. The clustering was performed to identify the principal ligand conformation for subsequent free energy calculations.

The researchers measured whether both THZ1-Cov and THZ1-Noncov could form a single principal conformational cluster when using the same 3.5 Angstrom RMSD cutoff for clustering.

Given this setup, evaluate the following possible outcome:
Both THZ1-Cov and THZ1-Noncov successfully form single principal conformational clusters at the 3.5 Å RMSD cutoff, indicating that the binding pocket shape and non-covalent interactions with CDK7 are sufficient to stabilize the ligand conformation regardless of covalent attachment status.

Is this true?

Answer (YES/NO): NO